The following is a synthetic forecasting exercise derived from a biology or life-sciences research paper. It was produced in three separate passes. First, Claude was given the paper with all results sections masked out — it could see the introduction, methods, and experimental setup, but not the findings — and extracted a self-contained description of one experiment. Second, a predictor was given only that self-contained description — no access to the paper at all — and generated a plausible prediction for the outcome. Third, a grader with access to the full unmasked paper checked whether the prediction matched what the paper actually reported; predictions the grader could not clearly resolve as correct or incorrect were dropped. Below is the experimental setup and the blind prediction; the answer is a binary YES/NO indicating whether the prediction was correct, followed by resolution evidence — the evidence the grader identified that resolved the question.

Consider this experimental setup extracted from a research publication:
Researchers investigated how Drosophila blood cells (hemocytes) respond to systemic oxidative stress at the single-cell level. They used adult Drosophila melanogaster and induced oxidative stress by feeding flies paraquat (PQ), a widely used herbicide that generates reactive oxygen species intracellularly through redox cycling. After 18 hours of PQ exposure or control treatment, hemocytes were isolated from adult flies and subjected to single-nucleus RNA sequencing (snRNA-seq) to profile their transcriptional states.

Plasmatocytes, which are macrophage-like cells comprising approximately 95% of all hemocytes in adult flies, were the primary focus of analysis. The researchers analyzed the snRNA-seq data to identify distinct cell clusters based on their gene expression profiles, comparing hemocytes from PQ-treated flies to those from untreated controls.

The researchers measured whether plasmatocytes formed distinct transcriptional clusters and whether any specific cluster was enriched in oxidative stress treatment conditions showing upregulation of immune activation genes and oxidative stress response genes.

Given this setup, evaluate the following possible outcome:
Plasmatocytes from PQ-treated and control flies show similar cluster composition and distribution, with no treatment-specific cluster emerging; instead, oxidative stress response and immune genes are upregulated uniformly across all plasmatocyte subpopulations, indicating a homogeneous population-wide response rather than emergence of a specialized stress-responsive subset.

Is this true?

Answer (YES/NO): NO